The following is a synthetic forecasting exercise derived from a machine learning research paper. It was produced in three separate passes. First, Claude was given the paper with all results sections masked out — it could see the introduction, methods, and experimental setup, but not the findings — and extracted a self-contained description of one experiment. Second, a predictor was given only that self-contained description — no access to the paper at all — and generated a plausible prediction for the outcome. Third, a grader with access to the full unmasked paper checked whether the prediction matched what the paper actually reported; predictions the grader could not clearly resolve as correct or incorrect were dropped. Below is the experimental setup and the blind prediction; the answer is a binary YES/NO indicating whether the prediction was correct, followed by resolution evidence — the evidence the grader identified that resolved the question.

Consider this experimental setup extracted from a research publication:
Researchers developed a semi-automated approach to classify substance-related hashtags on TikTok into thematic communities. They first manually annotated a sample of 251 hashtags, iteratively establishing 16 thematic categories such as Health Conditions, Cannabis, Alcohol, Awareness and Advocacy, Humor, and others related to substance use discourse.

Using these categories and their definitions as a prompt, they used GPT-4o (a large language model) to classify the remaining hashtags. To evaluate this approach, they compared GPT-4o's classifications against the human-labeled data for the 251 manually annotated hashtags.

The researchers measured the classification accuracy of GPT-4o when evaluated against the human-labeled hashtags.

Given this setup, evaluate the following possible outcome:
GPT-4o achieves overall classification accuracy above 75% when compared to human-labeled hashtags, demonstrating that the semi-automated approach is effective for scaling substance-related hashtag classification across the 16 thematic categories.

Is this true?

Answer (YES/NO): YES